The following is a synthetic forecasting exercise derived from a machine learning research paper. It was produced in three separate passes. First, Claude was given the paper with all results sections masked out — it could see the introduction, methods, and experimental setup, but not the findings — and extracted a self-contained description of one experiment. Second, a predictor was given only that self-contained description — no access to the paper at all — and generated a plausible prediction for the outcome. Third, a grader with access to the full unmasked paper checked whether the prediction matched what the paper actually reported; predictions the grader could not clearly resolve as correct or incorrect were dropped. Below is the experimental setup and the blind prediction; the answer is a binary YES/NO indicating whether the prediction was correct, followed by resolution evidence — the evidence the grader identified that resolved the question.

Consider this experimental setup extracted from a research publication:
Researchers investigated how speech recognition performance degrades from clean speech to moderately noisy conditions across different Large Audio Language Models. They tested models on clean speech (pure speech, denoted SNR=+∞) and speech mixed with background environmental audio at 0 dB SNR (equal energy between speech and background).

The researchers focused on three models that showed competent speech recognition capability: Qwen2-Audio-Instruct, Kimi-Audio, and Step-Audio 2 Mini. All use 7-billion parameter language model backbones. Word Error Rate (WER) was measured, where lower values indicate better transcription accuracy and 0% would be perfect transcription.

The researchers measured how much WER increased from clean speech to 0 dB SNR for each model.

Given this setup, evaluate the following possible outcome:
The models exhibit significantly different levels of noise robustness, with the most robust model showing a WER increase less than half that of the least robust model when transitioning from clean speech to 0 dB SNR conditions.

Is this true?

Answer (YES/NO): YES